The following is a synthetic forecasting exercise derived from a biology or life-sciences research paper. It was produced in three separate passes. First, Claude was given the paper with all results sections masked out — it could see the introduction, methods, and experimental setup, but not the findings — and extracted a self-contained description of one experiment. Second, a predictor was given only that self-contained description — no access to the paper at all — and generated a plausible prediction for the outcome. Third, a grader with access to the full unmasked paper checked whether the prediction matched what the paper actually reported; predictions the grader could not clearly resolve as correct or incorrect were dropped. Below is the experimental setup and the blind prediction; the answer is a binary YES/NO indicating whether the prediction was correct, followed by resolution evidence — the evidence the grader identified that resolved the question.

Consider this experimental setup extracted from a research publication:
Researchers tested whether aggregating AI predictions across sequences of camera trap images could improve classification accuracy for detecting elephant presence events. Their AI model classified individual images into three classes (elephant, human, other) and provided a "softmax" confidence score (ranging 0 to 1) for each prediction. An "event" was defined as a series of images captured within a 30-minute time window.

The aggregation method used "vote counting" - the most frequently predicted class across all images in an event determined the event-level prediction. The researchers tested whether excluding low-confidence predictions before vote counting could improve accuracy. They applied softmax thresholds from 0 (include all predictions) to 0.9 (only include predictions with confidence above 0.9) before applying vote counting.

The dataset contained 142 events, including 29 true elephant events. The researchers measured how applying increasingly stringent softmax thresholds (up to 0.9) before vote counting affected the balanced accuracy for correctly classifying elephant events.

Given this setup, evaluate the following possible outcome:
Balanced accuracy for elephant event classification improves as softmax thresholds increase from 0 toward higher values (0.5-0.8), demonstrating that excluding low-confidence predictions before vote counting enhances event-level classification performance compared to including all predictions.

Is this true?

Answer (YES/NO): YES